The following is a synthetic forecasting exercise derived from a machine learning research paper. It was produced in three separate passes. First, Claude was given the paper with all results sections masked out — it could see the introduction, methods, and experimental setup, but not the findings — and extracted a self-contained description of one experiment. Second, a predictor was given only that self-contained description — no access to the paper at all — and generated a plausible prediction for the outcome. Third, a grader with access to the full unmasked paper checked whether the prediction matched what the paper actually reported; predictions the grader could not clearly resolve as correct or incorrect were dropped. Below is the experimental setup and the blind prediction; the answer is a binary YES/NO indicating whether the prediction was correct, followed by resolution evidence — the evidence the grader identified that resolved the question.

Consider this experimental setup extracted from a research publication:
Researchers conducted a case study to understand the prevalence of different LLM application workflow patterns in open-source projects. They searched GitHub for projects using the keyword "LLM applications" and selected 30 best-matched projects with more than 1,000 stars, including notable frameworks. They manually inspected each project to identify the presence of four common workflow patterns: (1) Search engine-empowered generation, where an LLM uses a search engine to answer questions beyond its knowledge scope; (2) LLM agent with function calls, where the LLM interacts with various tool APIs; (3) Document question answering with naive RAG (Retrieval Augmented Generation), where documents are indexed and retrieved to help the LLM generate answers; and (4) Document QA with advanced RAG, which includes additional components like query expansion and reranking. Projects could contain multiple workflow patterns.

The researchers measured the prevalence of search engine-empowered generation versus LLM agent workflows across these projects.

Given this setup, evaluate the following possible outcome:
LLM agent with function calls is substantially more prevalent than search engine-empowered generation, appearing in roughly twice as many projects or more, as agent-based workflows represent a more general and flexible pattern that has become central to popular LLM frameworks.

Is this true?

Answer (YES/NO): NO